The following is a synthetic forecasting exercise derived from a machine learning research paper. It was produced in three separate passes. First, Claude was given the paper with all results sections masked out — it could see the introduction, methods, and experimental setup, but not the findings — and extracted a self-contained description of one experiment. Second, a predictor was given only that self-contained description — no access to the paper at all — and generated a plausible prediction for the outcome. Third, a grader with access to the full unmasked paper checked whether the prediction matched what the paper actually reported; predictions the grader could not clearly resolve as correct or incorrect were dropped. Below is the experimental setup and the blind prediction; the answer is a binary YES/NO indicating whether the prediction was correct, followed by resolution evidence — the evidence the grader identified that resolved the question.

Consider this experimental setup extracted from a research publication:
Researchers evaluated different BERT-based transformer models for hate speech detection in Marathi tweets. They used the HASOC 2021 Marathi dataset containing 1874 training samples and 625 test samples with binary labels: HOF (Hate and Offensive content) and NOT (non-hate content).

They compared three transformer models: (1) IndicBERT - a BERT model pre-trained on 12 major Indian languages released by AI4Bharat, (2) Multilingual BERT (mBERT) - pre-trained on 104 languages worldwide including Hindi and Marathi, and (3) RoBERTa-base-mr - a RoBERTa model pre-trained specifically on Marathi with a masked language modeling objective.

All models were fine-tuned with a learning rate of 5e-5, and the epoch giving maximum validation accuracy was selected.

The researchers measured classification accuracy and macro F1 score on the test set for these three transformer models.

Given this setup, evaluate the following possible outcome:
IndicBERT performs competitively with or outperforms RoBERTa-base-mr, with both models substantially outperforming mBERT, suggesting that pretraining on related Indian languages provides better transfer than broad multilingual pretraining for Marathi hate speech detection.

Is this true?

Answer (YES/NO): NO